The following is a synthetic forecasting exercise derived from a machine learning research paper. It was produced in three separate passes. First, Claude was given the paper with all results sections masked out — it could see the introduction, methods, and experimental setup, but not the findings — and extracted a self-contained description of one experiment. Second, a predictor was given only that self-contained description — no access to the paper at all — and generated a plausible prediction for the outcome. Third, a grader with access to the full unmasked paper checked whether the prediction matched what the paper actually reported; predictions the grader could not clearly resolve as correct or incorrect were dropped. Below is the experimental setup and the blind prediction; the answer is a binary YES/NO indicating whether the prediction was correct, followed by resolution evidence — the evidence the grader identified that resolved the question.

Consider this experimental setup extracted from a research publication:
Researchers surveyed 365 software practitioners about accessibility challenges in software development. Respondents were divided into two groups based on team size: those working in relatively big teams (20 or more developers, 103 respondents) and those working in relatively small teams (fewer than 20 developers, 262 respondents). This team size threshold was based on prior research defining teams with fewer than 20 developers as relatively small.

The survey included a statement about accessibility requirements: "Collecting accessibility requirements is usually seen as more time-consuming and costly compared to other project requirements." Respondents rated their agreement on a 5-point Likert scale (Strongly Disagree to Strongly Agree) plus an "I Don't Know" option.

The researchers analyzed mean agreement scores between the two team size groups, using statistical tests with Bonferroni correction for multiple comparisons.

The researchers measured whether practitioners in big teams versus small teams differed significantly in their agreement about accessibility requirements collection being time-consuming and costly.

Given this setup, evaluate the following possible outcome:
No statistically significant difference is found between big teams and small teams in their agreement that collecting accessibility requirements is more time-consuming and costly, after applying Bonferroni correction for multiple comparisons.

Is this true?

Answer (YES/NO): NO